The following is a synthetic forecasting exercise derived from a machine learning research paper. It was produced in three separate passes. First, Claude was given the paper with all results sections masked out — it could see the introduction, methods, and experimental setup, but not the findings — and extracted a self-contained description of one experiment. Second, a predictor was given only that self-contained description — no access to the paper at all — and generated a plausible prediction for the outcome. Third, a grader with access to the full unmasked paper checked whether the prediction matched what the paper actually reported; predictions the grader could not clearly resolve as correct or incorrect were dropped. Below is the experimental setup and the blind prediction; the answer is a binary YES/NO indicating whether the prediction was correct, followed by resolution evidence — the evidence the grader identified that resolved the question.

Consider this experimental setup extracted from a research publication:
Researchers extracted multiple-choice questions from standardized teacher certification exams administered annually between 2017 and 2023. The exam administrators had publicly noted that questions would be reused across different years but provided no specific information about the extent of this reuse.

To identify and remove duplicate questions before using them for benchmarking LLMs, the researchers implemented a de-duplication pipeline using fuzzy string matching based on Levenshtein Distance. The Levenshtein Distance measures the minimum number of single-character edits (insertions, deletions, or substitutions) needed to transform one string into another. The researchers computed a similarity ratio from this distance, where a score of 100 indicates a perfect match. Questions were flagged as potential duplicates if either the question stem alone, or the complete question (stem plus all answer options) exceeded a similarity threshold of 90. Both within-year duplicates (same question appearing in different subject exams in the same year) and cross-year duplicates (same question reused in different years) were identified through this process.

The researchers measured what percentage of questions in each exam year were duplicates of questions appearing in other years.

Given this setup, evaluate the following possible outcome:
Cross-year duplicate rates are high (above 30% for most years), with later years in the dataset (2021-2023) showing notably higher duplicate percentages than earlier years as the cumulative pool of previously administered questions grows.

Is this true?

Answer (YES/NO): NO